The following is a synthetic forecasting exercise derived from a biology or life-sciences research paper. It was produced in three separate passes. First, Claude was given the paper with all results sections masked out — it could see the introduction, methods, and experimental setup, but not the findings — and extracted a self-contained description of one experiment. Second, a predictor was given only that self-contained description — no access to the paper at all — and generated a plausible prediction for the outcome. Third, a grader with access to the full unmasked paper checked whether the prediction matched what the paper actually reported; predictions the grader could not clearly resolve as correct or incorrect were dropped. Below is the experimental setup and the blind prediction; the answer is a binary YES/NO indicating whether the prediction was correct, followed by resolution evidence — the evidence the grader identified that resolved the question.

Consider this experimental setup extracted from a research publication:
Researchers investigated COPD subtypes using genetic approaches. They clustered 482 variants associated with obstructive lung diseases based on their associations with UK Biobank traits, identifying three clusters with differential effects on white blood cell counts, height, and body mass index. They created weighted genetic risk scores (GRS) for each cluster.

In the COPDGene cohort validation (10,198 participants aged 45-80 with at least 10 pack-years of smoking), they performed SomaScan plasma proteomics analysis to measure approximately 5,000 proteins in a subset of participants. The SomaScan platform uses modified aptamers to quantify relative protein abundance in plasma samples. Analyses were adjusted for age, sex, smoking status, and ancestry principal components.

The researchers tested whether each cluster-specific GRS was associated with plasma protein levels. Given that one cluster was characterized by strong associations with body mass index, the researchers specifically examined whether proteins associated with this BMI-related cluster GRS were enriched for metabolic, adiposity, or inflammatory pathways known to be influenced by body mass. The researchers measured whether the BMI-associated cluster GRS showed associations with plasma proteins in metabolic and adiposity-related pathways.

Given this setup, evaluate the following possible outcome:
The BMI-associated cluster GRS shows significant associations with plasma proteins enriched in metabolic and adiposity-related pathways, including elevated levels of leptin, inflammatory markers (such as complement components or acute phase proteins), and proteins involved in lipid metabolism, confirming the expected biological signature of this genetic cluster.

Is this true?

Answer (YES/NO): NO